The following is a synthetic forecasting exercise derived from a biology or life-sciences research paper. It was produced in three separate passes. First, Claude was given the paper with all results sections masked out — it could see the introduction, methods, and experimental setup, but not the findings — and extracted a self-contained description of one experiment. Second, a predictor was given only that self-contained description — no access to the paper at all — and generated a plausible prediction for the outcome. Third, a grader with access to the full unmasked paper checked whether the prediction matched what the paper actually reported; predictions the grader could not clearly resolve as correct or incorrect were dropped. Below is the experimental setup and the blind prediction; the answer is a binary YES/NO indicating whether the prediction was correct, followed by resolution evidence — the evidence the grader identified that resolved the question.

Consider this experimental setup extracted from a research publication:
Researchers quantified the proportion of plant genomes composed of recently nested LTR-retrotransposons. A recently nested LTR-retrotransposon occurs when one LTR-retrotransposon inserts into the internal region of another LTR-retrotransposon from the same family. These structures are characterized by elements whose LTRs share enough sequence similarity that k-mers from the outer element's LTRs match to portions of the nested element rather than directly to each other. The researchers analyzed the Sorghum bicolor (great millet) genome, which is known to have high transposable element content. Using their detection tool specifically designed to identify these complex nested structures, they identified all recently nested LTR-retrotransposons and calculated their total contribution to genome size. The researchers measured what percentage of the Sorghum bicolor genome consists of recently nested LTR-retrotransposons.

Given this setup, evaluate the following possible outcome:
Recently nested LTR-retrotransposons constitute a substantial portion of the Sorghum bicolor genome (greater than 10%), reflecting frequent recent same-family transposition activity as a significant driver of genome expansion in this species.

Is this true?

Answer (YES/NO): NO